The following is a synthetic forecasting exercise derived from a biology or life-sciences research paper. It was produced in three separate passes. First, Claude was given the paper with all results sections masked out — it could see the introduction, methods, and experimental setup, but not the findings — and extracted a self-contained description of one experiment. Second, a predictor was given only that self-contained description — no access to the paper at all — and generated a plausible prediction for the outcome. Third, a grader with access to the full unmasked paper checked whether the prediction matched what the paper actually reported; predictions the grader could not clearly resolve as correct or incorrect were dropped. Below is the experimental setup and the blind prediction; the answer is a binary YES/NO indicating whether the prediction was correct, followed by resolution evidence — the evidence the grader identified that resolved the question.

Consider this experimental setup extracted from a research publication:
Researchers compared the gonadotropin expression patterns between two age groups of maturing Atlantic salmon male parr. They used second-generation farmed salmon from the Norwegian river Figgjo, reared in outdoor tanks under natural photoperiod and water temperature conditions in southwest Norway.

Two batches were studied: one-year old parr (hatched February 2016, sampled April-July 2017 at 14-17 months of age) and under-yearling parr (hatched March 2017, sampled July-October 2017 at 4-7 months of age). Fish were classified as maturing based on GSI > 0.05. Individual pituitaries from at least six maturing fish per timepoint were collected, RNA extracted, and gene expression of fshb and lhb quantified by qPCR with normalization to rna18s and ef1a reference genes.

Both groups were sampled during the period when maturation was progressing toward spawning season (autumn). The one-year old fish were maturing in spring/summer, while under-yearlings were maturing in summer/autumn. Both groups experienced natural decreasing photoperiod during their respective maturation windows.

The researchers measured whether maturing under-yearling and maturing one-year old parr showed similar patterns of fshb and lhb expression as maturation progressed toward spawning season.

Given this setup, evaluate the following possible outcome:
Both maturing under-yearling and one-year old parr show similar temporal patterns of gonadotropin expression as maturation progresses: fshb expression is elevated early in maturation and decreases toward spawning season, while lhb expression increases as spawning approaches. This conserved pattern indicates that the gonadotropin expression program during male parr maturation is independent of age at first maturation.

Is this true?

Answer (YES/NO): NO